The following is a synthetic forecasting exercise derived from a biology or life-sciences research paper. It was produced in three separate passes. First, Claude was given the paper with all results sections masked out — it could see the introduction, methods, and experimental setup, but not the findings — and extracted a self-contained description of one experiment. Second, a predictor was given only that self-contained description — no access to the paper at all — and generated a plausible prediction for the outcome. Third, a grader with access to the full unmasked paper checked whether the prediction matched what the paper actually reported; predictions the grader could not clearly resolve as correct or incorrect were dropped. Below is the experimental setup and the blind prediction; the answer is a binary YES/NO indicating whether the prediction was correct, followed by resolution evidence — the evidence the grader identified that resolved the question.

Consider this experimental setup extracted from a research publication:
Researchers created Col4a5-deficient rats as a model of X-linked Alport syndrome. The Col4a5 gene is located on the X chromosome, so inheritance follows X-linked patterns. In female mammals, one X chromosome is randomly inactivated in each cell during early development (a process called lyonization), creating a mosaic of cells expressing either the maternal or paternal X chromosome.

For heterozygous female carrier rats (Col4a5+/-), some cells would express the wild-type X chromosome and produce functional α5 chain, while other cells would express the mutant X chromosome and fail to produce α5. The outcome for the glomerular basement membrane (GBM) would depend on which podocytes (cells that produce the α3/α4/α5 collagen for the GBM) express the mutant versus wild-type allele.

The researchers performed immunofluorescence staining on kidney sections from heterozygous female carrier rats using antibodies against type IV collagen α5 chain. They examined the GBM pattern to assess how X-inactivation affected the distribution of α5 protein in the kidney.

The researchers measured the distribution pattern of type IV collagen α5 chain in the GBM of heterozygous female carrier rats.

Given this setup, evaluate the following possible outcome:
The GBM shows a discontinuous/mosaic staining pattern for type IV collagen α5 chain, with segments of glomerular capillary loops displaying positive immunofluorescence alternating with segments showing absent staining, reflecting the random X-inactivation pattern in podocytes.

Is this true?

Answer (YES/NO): YES